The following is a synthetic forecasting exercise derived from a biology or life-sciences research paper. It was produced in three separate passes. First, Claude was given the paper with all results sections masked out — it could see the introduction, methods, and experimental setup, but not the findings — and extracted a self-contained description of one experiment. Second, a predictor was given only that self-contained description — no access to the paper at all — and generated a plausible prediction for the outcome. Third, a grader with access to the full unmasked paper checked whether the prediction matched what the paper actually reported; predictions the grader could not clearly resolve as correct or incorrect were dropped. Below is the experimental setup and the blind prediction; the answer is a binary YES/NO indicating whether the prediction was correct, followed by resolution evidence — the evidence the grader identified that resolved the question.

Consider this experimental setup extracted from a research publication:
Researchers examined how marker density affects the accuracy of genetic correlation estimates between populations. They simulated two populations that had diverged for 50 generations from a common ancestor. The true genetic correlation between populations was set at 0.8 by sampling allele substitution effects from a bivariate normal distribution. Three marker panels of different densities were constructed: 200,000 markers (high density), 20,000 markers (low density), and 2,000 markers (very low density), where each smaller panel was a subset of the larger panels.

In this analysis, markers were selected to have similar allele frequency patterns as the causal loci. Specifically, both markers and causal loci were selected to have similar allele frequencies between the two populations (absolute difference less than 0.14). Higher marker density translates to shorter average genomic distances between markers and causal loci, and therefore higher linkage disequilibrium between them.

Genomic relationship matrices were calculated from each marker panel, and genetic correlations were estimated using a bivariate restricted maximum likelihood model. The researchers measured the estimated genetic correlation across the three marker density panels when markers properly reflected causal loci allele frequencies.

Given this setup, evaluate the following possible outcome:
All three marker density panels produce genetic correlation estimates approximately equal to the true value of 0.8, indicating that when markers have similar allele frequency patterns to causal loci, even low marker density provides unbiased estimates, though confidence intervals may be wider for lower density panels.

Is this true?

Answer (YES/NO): NO